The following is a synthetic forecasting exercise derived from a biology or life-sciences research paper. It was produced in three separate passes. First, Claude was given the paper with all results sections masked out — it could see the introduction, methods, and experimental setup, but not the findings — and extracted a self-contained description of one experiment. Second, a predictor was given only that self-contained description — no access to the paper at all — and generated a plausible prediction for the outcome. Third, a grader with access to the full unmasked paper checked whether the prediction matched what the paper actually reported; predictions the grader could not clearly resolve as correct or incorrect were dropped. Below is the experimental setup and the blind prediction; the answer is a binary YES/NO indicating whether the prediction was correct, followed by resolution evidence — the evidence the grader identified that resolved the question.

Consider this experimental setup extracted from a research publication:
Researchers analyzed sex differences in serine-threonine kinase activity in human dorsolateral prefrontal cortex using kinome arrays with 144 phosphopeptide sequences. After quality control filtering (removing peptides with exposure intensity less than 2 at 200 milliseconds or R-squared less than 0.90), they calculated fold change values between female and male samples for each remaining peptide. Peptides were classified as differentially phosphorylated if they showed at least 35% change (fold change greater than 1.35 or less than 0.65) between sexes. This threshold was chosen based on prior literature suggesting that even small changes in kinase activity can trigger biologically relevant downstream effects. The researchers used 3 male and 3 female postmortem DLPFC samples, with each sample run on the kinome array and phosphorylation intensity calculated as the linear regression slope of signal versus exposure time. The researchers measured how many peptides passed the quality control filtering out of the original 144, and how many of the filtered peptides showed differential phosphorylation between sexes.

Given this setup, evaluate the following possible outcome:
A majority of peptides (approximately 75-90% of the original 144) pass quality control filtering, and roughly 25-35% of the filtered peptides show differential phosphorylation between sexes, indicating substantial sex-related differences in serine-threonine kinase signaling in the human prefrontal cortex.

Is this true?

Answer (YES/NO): NO